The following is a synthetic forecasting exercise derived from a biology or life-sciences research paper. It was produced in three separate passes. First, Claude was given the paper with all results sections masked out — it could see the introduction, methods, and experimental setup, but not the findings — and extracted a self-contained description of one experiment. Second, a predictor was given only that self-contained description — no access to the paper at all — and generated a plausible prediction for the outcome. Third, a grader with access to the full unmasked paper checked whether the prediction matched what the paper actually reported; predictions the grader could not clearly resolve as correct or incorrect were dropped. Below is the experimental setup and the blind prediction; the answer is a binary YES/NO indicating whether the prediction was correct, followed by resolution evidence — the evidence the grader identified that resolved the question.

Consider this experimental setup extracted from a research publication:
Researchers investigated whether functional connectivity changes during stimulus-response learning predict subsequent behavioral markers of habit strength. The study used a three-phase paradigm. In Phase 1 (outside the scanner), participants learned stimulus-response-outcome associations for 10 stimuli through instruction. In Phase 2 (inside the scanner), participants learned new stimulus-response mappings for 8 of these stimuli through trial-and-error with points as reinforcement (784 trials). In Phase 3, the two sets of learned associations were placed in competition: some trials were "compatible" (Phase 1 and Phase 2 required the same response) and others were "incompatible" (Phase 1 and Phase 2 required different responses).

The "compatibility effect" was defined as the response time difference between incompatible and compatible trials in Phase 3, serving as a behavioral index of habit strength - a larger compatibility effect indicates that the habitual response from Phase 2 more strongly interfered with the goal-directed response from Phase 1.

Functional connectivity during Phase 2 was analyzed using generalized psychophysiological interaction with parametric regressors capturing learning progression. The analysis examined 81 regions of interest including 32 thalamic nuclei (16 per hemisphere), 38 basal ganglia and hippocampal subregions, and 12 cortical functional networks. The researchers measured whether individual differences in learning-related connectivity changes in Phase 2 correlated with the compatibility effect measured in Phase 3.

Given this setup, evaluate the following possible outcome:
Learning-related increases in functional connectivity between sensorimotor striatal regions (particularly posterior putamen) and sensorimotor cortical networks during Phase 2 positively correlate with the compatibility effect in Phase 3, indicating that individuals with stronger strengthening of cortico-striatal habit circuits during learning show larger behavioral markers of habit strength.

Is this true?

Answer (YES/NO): NO